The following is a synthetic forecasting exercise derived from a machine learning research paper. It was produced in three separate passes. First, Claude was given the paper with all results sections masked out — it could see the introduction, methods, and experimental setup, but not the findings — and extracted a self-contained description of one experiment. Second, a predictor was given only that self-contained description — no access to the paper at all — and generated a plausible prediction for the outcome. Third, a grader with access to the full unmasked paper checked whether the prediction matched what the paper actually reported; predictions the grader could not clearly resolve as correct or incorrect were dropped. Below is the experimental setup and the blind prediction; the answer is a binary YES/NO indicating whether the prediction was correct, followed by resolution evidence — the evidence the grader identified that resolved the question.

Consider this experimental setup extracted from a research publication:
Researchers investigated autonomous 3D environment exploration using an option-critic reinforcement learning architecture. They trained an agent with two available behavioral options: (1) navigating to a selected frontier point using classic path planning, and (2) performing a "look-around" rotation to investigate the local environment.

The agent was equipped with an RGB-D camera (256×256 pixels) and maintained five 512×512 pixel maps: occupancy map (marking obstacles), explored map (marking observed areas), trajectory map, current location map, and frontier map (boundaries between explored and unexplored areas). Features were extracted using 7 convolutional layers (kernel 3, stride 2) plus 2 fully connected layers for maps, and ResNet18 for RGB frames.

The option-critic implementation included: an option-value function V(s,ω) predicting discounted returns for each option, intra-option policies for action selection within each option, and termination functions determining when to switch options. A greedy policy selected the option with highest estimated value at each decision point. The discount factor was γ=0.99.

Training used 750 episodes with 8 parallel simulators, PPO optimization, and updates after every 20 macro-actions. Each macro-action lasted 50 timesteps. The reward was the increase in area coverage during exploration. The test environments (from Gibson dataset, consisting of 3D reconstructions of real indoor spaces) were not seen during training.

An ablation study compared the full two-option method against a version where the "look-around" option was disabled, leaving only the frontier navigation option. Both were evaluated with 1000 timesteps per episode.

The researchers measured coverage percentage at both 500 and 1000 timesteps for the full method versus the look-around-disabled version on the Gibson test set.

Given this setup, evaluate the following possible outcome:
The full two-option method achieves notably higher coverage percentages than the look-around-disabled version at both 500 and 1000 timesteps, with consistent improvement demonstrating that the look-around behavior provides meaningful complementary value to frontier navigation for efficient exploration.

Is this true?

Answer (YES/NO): YES